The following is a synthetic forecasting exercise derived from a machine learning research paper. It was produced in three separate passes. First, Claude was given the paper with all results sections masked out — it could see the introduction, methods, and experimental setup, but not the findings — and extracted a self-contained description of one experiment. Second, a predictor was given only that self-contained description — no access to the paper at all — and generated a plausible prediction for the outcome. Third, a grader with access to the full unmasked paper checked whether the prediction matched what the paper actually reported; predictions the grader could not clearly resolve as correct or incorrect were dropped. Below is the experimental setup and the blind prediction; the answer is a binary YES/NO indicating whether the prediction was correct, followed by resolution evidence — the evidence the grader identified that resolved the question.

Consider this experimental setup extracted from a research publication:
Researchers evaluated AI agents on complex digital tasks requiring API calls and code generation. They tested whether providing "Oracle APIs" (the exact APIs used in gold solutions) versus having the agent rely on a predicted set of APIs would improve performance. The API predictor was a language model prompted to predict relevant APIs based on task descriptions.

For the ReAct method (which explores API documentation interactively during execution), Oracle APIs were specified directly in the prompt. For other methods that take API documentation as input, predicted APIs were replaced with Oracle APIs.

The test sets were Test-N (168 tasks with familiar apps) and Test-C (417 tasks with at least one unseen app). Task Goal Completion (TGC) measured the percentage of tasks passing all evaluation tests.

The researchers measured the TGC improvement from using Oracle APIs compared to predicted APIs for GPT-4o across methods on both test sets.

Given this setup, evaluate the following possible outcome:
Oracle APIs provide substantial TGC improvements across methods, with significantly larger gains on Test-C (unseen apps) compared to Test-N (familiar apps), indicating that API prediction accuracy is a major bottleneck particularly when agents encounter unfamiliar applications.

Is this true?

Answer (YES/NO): NO